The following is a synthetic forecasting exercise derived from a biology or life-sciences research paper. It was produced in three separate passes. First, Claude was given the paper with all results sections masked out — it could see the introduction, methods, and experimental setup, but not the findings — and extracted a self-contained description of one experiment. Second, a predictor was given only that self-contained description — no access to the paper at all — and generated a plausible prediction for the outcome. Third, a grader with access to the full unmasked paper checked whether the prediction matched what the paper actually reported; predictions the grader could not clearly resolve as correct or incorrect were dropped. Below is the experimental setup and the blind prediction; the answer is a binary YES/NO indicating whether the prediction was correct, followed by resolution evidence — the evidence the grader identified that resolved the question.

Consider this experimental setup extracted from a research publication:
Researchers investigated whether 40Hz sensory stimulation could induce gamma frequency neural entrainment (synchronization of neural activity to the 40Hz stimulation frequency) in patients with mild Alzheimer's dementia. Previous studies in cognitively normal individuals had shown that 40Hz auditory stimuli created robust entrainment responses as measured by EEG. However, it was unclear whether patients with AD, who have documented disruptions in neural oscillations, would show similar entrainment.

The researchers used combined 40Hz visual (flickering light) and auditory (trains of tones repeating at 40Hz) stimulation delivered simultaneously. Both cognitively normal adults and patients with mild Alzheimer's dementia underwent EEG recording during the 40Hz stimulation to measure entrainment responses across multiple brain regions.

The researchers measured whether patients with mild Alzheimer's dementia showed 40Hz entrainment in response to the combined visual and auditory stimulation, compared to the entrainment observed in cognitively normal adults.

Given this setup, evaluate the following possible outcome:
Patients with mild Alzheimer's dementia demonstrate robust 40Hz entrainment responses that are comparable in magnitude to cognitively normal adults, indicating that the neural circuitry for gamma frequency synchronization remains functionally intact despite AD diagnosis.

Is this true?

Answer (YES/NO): NO